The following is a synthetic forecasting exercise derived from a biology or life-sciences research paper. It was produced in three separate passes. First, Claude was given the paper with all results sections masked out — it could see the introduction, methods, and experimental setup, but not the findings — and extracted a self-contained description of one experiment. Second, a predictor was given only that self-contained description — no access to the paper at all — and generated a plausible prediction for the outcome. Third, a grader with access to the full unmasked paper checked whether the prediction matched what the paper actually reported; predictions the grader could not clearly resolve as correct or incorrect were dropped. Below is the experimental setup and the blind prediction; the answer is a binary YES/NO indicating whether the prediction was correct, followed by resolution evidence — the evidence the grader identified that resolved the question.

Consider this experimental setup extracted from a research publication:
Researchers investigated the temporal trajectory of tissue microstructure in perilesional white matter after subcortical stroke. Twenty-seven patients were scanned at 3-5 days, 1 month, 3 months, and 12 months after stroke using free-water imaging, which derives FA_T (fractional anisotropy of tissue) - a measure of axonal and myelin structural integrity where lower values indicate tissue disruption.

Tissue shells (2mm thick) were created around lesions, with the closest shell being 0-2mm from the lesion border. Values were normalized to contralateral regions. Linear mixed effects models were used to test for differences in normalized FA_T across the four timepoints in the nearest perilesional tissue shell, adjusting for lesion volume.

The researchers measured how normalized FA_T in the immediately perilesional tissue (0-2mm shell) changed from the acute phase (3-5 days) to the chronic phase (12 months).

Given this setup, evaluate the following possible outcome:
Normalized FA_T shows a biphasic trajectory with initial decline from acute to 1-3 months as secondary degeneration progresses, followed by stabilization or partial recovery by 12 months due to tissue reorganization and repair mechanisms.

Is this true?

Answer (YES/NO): YES